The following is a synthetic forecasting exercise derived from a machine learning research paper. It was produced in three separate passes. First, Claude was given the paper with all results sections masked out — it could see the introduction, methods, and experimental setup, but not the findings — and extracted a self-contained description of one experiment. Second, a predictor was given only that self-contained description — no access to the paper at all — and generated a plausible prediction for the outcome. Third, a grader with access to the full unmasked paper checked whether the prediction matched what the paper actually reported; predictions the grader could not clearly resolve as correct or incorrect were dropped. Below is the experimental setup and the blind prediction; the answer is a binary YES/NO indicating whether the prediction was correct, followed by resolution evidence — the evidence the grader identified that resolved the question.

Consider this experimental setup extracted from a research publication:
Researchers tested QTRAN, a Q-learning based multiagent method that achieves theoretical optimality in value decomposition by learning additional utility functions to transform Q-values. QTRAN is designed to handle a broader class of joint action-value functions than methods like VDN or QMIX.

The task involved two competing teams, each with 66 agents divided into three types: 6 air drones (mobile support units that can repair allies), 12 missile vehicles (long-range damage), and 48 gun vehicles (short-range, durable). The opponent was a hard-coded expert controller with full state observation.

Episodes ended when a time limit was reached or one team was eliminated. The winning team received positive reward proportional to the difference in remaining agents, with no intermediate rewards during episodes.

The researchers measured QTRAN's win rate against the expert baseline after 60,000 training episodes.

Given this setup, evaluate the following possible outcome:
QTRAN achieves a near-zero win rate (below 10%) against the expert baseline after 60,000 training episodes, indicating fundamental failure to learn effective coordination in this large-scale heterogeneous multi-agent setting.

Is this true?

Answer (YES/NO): NO